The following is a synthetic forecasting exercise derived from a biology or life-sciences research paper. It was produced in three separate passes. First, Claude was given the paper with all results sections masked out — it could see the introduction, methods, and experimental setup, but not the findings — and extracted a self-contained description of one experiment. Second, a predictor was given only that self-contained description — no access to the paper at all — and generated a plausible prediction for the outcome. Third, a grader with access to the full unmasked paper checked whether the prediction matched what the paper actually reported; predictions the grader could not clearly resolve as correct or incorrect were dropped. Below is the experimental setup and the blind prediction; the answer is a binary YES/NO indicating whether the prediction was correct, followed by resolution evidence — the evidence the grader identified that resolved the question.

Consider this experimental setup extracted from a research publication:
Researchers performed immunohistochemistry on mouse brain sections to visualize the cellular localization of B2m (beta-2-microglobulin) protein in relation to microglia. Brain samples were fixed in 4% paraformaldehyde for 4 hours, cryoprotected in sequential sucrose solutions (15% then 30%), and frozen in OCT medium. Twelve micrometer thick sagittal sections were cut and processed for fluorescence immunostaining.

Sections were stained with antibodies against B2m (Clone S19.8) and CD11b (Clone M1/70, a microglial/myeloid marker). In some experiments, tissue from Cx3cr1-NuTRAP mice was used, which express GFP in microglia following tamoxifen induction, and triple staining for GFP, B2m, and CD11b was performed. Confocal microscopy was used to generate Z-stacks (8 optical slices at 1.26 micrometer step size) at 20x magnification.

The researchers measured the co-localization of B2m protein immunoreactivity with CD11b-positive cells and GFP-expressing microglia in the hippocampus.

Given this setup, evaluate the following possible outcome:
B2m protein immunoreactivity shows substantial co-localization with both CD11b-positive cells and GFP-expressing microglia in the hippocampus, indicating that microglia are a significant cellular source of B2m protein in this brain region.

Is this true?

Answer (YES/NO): YES